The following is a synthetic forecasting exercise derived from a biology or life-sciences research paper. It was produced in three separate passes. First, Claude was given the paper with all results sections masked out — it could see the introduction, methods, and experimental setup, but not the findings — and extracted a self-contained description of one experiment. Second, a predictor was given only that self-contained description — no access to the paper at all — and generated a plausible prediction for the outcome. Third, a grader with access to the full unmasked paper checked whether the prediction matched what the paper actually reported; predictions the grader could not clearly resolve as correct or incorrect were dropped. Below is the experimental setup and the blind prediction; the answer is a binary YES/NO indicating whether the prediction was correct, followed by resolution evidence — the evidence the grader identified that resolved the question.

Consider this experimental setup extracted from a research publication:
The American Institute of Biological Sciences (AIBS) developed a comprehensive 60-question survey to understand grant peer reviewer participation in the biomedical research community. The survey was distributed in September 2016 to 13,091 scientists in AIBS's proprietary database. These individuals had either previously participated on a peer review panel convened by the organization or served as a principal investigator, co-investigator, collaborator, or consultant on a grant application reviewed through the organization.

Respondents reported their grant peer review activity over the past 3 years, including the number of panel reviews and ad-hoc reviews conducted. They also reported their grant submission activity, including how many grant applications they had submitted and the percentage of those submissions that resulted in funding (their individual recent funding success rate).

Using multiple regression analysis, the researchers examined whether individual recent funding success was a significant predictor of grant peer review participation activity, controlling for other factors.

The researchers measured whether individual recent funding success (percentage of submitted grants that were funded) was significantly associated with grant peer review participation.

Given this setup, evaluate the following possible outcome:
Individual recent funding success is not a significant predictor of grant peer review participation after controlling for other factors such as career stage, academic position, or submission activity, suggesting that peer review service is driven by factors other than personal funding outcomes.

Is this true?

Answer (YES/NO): YES